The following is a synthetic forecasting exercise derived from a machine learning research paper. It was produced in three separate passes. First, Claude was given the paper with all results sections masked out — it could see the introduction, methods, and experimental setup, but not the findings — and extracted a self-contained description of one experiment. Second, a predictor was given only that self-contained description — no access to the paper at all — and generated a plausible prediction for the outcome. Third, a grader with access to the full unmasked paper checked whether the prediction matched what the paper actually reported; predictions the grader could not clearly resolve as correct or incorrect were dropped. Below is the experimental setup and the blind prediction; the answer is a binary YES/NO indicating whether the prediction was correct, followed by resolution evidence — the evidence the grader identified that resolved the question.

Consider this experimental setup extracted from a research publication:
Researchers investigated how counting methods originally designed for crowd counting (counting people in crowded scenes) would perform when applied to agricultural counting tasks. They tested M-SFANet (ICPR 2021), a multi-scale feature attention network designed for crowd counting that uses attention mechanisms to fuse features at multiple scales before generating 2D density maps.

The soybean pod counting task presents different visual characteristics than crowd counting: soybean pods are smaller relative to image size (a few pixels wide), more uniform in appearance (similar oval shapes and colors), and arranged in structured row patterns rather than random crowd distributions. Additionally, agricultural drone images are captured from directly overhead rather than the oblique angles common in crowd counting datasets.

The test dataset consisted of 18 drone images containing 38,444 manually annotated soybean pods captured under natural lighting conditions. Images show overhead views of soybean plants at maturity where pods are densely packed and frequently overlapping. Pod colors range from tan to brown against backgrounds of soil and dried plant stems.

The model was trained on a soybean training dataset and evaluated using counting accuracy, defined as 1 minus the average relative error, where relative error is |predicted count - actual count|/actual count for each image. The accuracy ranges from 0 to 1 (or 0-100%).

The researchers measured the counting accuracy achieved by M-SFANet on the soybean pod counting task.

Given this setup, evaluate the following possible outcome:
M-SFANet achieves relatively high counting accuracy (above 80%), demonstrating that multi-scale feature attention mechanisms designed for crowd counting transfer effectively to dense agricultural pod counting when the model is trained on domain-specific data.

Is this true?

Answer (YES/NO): NO